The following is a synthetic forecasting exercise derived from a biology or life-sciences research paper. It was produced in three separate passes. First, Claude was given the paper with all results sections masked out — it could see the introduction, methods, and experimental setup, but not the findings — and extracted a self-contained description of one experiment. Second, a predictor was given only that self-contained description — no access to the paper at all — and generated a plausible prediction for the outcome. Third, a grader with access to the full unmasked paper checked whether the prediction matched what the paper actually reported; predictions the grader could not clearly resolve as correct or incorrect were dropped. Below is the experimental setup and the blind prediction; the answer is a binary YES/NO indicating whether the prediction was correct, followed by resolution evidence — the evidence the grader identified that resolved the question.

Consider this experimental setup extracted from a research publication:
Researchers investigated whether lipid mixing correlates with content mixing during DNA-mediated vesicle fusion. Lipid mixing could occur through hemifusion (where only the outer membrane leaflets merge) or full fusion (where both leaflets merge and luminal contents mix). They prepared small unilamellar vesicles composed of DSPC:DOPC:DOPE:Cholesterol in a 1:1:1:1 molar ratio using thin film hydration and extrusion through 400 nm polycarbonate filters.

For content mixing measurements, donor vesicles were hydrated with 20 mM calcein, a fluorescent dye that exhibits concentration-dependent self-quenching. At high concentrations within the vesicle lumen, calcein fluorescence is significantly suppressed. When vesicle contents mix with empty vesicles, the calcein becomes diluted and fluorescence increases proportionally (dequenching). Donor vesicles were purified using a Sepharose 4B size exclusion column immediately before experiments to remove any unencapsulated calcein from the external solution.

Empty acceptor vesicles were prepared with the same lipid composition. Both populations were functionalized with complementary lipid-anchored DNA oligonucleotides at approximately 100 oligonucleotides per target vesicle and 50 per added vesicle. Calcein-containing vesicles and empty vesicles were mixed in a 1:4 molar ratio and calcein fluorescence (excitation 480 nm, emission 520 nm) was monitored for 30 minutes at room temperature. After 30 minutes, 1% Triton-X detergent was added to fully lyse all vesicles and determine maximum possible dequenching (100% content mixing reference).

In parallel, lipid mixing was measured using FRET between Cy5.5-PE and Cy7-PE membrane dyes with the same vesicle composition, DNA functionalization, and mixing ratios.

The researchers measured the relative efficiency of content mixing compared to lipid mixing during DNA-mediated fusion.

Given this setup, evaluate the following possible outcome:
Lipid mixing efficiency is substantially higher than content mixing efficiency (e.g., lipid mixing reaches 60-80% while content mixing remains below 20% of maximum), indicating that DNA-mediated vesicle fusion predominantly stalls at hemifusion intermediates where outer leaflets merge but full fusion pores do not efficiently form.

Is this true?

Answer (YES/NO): NO